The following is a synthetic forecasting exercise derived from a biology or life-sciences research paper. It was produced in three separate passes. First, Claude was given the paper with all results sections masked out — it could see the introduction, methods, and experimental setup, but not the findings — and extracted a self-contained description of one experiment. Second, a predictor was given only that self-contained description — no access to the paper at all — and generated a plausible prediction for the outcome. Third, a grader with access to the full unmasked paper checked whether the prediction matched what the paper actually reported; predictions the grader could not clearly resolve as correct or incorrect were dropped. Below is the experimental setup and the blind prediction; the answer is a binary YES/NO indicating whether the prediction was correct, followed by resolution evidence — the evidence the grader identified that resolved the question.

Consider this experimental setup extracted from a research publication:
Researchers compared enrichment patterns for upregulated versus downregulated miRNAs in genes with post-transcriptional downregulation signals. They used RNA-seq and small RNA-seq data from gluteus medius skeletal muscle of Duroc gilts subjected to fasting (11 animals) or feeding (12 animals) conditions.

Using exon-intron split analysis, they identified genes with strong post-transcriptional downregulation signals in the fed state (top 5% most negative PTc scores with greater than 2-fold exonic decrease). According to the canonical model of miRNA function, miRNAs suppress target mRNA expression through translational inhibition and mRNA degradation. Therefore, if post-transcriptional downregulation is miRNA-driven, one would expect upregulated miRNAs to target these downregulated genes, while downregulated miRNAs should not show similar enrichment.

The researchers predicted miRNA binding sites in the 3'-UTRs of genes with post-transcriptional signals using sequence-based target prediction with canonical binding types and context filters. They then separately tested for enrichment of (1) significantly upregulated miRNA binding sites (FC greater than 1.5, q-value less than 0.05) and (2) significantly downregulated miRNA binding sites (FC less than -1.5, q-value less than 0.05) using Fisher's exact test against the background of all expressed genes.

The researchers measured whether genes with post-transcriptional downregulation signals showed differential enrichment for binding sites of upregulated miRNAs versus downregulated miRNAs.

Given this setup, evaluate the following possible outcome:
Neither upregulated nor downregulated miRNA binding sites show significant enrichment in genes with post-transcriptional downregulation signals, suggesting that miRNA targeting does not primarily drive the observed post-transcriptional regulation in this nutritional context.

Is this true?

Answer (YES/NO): NO